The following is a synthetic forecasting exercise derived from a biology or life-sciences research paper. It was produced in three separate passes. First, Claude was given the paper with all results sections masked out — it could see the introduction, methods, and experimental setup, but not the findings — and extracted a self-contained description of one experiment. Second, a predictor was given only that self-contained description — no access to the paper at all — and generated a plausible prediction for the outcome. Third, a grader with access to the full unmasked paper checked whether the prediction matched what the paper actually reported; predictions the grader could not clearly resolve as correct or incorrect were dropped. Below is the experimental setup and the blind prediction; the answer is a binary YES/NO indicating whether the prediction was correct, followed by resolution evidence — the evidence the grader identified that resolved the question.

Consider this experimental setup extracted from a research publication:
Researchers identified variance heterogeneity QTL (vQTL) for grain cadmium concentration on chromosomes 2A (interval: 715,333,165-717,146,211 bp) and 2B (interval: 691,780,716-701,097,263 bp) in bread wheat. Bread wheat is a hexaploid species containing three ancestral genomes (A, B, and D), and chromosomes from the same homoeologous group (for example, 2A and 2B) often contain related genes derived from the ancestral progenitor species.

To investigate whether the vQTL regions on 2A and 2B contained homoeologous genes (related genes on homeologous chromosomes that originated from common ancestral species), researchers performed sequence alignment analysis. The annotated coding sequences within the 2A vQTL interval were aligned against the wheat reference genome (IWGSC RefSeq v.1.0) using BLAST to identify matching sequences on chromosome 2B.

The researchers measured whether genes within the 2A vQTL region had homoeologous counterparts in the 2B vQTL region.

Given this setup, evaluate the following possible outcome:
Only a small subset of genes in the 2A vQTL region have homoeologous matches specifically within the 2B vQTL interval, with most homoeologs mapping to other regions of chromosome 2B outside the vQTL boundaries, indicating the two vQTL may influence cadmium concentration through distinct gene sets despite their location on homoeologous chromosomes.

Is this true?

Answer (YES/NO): NO